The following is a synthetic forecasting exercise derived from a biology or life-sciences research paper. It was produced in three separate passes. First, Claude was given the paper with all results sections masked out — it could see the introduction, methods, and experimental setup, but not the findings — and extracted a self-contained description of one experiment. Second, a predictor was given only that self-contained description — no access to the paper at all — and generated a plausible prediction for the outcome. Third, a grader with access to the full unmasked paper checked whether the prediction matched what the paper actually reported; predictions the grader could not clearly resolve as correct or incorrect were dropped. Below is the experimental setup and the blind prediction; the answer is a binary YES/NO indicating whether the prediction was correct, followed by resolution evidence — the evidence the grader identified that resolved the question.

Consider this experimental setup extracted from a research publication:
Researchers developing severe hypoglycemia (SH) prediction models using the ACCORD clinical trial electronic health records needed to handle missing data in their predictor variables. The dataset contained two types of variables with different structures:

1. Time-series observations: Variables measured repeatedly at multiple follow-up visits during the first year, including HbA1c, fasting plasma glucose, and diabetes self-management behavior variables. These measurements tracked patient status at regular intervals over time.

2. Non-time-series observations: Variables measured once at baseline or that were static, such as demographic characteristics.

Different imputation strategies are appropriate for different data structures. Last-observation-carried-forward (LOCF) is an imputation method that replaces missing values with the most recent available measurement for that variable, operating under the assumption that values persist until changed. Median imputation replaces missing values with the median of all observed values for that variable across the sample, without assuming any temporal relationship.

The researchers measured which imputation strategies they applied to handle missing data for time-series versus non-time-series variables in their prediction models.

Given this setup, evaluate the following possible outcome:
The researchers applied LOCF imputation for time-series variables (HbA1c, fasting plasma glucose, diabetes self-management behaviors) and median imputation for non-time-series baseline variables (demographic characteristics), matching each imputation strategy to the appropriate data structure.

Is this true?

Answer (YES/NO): YES